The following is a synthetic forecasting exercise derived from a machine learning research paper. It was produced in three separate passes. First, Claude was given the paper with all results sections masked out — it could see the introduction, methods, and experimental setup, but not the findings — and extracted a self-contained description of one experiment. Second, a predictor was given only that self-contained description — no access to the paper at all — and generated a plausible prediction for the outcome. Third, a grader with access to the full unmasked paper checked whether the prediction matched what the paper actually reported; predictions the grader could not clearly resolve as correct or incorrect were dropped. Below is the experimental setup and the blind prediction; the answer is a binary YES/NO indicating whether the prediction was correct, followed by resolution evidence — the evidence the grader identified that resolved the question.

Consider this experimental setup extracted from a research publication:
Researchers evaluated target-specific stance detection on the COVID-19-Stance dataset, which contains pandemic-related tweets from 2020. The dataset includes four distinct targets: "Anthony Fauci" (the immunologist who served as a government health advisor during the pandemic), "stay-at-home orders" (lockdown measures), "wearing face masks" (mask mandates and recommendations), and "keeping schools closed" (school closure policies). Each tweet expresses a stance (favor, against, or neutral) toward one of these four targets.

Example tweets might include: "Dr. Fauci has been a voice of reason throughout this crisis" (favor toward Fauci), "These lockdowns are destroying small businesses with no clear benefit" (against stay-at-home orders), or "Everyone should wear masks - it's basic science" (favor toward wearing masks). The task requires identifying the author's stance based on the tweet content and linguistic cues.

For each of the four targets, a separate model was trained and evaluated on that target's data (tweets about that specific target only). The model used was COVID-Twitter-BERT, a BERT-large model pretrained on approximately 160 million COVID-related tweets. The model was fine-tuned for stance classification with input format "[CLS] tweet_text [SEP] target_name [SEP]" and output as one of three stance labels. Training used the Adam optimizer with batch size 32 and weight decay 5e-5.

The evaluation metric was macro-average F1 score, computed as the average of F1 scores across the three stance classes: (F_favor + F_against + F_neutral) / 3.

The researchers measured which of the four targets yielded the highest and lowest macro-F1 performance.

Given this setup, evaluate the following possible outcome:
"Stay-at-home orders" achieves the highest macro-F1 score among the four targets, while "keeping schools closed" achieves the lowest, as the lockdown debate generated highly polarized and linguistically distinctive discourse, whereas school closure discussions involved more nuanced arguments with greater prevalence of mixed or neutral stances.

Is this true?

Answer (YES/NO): NO